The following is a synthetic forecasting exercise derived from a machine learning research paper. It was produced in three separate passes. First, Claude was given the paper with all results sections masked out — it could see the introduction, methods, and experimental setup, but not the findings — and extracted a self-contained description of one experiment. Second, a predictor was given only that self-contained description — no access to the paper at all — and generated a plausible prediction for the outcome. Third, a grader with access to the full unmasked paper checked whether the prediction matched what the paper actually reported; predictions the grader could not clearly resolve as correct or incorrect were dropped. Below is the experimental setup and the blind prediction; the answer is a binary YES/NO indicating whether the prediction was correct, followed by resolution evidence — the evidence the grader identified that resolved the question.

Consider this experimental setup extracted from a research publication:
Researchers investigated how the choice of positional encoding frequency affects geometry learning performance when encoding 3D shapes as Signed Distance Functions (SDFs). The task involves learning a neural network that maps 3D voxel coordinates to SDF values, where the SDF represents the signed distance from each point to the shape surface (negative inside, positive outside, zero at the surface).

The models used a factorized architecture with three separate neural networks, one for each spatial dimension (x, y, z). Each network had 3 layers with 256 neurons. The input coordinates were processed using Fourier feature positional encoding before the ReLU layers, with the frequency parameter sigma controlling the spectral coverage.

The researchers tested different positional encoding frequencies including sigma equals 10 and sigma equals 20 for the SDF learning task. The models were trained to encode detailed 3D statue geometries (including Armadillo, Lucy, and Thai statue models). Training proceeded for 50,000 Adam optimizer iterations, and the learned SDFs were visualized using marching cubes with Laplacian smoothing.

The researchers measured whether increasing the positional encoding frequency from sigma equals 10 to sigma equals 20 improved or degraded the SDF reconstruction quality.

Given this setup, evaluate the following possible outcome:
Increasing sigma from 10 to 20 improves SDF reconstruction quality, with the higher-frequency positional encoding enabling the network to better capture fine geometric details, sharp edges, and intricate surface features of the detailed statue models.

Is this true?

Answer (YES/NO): NO